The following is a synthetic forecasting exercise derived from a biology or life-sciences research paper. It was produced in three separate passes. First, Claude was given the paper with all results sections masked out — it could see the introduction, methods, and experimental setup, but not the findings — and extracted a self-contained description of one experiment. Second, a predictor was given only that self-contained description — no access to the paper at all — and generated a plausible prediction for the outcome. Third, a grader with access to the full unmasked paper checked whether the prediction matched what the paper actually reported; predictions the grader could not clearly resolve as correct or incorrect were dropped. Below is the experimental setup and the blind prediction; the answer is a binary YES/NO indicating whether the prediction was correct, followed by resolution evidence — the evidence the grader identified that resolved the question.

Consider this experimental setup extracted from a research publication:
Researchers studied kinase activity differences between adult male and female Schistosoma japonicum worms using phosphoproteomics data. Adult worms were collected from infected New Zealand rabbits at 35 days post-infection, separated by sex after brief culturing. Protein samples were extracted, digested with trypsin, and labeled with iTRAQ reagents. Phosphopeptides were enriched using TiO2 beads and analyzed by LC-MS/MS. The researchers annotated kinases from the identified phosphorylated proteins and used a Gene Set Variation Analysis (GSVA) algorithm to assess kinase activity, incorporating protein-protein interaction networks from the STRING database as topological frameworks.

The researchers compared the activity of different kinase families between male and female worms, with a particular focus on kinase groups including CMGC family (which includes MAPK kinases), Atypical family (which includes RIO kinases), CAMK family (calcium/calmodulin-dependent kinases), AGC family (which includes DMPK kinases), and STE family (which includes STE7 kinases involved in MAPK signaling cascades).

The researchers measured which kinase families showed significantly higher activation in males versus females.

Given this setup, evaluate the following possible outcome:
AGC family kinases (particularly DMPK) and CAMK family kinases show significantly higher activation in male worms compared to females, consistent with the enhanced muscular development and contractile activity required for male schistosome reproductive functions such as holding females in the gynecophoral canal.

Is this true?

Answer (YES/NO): NO